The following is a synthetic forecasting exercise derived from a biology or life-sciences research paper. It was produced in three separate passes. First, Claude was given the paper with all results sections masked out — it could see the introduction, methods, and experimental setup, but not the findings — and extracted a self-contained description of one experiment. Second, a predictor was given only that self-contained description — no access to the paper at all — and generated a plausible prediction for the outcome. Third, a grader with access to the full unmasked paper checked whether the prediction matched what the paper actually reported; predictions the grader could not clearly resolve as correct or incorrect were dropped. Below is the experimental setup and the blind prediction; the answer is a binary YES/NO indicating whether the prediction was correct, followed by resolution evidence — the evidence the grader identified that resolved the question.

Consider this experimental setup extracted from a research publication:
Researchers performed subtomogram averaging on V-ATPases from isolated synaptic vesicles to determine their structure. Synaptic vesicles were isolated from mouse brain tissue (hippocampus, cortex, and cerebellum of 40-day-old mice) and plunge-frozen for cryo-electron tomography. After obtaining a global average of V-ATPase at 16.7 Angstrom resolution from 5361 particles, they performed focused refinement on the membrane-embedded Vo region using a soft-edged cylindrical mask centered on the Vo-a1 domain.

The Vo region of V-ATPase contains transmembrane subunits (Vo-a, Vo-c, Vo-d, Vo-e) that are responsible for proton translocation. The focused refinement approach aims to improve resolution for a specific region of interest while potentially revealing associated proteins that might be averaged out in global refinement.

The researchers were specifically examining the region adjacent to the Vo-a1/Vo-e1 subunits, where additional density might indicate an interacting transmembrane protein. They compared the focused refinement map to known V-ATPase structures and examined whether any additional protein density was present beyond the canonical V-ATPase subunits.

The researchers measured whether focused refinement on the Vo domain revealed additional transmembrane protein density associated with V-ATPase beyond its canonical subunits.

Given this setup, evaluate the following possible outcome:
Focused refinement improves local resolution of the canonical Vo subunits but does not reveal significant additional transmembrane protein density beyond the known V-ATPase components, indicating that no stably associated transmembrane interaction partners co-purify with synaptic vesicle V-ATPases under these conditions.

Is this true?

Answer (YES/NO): NO